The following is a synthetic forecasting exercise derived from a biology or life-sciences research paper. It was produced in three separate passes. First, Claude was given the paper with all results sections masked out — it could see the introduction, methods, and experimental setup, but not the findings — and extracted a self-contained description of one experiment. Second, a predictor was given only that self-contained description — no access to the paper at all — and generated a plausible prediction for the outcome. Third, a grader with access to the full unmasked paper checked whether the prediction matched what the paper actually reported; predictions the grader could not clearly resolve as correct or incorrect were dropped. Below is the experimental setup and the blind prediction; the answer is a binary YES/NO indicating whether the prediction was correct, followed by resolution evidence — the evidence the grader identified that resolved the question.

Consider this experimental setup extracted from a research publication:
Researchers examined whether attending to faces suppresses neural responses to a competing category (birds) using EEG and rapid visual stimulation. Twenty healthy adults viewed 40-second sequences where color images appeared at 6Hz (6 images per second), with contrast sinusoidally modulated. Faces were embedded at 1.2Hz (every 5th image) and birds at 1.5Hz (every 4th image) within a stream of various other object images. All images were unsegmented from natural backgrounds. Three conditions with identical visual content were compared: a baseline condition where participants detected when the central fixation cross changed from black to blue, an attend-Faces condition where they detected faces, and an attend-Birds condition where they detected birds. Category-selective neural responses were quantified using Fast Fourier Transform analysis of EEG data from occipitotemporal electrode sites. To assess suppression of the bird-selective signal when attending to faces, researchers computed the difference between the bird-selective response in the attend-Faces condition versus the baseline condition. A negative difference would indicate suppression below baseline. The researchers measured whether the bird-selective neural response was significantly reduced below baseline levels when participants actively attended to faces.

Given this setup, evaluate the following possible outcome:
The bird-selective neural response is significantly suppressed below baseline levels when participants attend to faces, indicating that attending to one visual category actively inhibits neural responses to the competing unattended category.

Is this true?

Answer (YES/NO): NO